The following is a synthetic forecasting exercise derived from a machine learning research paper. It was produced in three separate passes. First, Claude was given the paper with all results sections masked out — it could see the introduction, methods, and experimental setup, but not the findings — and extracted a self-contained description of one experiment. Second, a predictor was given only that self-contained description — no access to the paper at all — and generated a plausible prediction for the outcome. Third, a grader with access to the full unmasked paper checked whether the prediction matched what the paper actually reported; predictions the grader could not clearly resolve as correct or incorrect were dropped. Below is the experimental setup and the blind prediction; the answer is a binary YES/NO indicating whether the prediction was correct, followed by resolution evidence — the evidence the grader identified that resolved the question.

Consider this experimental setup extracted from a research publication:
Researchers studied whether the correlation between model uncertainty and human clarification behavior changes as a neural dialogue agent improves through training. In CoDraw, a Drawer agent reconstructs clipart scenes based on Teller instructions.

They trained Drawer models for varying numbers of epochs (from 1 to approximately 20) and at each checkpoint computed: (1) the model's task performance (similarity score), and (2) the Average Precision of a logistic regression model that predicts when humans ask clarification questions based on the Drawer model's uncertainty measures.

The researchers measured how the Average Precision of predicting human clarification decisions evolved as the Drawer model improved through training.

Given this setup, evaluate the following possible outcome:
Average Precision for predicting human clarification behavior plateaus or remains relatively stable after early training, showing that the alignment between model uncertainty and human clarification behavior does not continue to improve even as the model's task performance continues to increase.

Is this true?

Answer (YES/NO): YES